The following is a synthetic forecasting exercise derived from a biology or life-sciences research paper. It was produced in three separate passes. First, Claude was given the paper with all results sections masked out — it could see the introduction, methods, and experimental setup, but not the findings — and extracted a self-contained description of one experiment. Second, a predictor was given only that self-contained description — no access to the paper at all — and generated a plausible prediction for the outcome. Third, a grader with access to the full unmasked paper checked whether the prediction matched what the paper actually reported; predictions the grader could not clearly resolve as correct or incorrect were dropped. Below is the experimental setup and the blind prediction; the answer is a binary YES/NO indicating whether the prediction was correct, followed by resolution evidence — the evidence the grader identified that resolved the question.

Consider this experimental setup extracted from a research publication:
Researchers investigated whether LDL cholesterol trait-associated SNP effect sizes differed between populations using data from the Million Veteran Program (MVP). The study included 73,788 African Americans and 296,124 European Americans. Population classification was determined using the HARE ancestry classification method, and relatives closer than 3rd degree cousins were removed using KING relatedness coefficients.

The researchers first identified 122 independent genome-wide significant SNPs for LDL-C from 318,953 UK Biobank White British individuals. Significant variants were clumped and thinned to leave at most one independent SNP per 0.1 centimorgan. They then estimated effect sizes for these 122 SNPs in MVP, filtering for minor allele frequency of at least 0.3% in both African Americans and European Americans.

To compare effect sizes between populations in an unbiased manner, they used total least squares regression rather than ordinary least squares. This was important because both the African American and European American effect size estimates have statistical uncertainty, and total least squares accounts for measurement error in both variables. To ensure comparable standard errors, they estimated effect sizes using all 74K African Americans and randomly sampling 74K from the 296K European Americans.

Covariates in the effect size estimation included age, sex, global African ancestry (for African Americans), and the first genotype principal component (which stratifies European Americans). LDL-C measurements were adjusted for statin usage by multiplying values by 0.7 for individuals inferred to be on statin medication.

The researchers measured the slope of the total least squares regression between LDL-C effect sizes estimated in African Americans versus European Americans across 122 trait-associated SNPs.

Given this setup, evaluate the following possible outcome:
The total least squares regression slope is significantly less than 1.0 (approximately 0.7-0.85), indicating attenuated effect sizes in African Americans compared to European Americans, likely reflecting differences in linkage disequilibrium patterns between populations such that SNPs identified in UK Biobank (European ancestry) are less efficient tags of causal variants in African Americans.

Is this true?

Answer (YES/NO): NO